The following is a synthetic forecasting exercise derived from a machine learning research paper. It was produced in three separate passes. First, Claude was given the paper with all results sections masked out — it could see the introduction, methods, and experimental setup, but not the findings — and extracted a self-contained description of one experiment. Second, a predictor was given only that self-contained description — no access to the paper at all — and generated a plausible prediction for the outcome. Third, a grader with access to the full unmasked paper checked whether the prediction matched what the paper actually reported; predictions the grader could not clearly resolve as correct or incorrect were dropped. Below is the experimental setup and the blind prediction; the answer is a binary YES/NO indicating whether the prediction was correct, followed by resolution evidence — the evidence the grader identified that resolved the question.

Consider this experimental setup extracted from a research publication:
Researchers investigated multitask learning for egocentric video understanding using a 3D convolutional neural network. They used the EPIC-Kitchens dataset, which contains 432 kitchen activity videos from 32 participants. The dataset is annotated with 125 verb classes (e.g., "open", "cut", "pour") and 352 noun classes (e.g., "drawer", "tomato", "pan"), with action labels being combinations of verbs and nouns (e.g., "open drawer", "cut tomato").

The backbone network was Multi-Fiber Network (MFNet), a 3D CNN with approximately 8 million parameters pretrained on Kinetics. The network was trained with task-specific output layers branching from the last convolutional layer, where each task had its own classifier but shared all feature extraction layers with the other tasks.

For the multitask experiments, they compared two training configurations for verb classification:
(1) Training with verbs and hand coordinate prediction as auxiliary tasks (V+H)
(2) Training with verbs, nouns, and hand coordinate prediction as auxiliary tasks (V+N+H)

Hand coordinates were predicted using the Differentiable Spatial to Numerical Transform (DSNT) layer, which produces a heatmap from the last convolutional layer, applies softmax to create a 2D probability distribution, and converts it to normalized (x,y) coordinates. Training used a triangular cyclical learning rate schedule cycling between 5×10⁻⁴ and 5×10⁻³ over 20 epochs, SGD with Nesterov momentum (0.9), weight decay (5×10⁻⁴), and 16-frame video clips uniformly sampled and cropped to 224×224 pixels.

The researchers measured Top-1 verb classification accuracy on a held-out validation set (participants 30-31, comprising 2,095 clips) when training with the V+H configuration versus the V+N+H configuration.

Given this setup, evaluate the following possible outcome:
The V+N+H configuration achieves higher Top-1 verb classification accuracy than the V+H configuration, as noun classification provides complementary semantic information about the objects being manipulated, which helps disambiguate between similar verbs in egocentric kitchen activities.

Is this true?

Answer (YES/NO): NO